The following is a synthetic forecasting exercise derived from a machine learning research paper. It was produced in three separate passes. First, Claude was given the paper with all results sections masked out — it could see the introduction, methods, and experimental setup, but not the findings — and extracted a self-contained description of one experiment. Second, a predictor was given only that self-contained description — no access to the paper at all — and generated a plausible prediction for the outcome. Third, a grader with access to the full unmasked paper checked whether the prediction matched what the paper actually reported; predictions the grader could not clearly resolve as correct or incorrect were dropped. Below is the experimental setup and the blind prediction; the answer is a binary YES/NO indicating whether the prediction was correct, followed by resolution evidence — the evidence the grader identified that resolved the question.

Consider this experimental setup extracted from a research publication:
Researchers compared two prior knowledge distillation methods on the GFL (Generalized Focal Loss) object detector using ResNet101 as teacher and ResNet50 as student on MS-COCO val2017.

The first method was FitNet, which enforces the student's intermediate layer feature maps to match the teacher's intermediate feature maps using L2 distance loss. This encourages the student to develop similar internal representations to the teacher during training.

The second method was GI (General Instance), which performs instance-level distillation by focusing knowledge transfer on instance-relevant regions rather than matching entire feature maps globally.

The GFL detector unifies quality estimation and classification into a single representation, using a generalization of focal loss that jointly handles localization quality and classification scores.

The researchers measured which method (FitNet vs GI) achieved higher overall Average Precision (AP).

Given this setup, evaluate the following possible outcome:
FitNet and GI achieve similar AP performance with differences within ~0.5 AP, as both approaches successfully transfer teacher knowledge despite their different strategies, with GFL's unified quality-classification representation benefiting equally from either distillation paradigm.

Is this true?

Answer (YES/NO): NO